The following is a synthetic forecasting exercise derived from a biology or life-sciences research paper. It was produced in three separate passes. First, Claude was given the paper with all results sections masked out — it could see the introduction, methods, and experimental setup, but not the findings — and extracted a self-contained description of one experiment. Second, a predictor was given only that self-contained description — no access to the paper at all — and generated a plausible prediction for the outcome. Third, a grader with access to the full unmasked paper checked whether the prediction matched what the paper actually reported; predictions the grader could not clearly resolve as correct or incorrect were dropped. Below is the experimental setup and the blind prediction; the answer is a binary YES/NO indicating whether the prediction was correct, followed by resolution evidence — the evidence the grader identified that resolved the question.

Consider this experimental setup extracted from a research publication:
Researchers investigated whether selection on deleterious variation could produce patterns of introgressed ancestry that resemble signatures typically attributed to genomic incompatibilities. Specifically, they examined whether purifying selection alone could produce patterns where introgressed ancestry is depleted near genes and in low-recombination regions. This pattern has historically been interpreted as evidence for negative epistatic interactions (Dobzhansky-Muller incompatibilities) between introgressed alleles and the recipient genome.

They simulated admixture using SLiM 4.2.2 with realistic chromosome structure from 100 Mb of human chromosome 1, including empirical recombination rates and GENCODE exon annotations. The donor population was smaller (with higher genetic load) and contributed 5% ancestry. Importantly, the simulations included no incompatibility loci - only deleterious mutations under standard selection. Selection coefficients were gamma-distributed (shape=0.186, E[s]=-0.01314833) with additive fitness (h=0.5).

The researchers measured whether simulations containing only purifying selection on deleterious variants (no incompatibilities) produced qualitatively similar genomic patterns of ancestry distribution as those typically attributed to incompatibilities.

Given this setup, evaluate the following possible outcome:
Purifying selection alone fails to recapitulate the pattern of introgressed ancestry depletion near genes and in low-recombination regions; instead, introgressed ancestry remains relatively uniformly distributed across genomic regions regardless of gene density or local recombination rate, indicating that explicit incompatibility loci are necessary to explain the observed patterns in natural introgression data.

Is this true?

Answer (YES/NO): NO